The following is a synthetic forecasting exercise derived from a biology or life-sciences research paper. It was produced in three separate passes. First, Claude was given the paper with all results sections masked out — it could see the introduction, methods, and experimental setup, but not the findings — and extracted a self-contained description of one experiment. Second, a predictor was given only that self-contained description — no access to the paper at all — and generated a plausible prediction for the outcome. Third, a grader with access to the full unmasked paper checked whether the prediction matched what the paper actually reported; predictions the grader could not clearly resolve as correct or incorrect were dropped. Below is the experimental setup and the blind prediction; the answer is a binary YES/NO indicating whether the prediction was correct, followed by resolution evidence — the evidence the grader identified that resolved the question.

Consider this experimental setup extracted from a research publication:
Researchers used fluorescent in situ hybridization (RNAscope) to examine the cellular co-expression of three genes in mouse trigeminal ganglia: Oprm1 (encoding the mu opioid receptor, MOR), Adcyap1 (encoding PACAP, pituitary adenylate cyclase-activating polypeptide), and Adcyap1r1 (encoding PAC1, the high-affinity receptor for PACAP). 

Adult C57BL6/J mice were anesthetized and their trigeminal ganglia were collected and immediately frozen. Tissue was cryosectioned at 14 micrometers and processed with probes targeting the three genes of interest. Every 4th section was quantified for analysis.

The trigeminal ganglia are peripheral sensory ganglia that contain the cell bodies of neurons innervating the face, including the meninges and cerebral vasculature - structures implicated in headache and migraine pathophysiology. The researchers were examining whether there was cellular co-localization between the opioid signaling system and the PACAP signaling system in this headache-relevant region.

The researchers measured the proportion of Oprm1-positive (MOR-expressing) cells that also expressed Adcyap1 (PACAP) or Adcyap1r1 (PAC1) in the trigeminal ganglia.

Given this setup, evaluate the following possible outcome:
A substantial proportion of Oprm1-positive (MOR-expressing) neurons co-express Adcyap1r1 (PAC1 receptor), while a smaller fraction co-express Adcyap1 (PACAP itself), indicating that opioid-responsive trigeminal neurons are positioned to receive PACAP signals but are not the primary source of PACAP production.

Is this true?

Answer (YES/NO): NO